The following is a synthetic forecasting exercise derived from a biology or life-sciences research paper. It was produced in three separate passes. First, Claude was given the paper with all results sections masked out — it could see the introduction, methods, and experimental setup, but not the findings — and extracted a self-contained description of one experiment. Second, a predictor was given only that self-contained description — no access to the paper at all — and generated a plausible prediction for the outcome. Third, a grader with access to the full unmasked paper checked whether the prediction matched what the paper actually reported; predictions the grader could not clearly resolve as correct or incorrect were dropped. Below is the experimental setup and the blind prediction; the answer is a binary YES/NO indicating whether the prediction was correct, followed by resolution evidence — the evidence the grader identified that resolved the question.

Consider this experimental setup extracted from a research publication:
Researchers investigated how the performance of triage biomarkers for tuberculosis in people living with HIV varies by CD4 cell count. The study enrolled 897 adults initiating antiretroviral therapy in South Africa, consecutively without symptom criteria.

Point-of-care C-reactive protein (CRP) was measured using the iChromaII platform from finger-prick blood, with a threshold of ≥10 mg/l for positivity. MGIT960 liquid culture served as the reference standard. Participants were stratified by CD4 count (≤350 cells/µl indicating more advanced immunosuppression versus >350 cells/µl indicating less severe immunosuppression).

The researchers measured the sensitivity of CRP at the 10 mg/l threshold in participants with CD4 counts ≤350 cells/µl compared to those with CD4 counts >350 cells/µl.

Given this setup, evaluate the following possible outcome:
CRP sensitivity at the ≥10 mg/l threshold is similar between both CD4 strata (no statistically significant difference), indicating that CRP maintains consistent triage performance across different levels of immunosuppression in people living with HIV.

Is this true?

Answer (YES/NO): NO